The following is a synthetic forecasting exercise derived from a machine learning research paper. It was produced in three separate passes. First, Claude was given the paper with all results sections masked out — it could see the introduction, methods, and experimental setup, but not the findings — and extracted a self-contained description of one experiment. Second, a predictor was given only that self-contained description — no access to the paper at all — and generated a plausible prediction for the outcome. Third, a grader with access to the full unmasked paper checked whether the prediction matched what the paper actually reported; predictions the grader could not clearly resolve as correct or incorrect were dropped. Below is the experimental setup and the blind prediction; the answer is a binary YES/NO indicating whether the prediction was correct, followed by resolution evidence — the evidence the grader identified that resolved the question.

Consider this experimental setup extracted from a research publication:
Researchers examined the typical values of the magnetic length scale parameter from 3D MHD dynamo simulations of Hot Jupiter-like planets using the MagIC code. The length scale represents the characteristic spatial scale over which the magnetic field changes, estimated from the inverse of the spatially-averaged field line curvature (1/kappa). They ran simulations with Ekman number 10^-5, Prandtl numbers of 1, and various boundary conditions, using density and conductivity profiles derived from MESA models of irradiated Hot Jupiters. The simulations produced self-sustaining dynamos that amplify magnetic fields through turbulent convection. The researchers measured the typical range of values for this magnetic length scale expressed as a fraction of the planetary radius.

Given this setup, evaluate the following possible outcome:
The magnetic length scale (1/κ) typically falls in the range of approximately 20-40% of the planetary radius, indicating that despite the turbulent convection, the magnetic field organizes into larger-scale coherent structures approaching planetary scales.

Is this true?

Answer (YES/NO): NO